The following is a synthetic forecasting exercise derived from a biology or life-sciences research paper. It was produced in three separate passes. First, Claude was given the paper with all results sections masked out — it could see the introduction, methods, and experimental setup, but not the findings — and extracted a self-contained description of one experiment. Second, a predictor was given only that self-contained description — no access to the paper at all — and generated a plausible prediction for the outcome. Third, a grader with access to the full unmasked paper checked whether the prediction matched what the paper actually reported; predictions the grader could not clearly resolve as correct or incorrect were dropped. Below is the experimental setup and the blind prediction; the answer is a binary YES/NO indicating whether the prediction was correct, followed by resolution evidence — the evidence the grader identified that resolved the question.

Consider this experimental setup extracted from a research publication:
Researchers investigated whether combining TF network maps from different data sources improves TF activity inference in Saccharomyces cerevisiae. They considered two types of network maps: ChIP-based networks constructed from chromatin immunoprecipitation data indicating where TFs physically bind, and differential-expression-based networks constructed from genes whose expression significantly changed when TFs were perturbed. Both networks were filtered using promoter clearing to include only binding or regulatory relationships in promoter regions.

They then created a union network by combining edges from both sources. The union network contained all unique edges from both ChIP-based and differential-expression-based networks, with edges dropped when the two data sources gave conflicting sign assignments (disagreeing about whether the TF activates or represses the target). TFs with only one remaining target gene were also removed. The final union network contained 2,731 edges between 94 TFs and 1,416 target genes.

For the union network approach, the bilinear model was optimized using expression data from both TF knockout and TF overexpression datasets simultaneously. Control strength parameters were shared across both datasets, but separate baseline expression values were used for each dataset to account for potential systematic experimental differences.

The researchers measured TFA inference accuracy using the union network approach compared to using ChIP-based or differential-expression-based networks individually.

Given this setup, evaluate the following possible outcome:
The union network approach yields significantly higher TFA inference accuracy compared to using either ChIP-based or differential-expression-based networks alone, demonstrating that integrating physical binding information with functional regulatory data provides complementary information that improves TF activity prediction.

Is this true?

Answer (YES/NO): NO